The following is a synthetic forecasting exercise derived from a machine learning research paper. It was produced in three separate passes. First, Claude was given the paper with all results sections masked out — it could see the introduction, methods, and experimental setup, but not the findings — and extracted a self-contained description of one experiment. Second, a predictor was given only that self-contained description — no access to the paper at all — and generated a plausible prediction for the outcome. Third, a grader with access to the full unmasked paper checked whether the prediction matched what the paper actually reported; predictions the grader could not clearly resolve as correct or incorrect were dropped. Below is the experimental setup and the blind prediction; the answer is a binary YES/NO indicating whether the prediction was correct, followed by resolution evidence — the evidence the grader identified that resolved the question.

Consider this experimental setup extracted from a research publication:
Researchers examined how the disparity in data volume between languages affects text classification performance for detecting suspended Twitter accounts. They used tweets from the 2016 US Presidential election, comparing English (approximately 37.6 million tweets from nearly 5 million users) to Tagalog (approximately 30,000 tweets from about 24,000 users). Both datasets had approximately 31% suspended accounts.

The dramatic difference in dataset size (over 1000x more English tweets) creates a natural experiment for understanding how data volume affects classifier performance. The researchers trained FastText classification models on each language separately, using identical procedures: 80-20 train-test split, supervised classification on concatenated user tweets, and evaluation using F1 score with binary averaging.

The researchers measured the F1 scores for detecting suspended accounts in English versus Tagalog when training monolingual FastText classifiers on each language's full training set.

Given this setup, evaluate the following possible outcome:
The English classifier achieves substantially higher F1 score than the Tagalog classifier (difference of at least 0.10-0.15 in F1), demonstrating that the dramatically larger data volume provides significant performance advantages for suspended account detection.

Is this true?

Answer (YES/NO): NO